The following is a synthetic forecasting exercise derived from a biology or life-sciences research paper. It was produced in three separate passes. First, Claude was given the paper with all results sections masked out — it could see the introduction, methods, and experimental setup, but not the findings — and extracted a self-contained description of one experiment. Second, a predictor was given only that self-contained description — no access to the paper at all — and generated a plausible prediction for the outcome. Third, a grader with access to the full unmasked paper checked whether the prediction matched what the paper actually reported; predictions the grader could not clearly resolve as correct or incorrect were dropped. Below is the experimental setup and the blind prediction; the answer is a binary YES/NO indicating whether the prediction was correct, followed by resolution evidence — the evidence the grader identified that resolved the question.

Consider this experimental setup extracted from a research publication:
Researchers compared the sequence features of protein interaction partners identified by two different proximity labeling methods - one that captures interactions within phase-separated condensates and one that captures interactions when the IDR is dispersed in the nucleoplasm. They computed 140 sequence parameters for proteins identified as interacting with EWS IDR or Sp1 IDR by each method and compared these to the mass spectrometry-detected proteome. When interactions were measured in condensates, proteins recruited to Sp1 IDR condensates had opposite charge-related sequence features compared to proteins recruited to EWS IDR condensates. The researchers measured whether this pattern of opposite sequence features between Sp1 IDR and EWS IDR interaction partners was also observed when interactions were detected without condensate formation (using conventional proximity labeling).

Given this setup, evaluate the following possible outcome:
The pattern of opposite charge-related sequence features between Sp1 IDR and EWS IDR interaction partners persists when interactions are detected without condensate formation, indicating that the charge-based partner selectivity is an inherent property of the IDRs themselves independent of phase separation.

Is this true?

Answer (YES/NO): NO